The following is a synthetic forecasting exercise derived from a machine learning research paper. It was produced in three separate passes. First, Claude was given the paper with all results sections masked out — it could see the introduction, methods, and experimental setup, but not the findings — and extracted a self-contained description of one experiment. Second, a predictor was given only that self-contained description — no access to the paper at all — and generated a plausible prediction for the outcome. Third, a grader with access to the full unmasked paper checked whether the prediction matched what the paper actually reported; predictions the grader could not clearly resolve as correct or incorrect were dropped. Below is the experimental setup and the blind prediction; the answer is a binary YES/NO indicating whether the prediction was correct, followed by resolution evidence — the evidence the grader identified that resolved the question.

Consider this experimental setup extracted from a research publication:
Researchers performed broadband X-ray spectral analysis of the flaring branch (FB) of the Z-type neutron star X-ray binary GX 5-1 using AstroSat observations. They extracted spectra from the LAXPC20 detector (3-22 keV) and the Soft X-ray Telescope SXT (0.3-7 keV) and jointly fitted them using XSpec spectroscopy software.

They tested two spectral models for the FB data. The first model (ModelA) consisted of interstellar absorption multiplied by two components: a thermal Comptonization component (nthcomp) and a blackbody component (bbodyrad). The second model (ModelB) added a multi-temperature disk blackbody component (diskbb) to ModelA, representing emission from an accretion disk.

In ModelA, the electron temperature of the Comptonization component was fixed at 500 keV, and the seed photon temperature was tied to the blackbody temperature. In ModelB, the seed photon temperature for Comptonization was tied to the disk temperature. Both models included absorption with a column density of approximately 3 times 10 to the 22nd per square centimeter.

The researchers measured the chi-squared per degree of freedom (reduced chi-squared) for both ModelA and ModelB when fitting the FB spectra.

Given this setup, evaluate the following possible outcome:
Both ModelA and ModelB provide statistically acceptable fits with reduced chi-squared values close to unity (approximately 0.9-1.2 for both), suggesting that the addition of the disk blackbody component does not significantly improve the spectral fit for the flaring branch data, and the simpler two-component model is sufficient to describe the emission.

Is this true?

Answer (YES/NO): NO